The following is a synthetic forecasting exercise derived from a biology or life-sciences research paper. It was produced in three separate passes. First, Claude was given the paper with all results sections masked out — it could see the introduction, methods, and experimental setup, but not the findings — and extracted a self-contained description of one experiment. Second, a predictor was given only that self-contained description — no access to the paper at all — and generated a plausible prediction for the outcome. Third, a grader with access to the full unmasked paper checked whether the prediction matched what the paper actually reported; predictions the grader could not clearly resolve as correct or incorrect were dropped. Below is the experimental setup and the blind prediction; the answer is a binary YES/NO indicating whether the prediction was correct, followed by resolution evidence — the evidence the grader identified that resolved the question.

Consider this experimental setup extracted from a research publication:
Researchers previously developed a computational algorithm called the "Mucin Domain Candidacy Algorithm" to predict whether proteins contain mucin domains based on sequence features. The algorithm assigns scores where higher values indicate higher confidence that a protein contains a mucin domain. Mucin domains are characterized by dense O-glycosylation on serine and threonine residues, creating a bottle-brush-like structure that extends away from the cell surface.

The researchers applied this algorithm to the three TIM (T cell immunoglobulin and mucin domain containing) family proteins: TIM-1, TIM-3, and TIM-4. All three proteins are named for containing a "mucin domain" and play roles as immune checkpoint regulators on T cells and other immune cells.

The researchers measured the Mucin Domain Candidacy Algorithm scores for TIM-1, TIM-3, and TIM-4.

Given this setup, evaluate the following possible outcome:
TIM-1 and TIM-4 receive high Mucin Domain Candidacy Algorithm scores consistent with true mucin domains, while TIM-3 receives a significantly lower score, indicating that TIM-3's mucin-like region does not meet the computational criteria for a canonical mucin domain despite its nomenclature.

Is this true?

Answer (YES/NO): YES